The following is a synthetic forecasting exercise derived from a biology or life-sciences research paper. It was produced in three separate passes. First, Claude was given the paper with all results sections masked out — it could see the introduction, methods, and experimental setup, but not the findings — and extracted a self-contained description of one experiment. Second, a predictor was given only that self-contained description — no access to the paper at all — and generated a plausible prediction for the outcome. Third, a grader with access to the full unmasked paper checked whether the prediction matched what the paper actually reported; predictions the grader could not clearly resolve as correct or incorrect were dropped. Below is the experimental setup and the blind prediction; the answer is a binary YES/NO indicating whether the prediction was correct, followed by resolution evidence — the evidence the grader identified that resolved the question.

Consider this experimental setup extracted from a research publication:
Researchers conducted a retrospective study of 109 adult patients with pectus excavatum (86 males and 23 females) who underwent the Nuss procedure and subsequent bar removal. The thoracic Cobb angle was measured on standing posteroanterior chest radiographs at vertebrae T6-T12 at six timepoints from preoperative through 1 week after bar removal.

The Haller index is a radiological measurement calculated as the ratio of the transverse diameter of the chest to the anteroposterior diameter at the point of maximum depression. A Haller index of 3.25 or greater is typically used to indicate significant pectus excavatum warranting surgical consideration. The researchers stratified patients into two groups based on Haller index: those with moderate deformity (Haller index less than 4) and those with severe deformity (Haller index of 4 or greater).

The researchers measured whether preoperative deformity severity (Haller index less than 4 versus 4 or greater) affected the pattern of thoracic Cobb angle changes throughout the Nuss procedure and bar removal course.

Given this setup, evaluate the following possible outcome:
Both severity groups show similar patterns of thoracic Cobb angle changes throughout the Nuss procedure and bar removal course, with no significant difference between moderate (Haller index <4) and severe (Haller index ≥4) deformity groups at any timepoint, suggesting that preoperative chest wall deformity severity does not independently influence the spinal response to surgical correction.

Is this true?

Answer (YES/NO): NO